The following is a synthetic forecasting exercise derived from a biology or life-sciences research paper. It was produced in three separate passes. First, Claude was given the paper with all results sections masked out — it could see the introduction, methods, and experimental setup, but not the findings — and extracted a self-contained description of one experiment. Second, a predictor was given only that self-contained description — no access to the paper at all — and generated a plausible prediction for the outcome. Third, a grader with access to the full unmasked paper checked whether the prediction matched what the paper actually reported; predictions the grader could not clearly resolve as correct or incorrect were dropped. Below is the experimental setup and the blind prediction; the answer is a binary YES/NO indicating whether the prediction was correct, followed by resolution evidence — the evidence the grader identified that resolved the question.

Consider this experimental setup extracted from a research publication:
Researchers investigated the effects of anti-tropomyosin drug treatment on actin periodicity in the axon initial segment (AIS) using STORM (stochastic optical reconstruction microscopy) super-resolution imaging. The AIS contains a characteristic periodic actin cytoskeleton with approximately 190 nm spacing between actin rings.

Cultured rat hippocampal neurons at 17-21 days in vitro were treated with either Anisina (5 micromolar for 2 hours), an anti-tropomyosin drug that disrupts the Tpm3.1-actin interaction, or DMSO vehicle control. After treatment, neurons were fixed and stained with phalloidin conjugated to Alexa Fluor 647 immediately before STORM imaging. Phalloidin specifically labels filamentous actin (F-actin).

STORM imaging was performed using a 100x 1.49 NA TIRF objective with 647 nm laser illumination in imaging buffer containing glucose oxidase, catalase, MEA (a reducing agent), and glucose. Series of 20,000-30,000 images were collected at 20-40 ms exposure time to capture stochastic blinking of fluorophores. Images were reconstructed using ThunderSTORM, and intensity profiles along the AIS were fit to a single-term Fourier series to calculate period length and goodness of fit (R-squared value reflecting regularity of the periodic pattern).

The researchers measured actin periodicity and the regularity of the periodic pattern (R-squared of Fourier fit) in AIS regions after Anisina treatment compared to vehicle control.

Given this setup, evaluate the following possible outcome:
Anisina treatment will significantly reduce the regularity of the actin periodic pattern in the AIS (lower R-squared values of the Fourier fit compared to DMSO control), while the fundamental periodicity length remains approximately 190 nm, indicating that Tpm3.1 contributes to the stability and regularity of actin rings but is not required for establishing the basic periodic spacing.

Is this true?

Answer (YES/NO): YES